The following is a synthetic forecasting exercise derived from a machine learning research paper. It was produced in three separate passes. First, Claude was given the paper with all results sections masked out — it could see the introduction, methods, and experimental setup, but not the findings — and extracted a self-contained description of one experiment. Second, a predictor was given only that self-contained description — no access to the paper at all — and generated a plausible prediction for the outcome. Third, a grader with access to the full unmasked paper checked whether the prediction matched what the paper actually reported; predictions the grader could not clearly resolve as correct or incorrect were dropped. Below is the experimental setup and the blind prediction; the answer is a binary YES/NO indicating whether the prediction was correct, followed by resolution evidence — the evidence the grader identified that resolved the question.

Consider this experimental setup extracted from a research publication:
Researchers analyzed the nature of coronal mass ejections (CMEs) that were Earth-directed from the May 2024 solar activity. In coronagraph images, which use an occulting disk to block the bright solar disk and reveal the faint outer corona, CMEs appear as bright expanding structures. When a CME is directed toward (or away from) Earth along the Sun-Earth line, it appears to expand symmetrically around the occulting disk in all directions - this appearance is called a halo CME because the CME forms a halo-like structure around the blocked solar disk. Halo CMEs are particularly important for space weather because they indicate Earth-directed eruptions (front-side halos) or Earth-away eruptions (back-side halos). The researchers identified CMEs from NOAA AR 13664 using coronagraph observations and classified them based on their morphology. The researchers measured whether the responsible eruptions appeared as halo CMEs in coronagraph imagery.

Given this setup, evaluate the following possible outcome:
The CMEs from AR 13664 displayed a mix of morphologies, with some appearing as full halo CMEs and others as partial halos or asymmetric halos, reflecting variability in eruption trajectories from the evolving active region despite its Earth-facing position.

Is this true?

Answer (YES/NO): NO